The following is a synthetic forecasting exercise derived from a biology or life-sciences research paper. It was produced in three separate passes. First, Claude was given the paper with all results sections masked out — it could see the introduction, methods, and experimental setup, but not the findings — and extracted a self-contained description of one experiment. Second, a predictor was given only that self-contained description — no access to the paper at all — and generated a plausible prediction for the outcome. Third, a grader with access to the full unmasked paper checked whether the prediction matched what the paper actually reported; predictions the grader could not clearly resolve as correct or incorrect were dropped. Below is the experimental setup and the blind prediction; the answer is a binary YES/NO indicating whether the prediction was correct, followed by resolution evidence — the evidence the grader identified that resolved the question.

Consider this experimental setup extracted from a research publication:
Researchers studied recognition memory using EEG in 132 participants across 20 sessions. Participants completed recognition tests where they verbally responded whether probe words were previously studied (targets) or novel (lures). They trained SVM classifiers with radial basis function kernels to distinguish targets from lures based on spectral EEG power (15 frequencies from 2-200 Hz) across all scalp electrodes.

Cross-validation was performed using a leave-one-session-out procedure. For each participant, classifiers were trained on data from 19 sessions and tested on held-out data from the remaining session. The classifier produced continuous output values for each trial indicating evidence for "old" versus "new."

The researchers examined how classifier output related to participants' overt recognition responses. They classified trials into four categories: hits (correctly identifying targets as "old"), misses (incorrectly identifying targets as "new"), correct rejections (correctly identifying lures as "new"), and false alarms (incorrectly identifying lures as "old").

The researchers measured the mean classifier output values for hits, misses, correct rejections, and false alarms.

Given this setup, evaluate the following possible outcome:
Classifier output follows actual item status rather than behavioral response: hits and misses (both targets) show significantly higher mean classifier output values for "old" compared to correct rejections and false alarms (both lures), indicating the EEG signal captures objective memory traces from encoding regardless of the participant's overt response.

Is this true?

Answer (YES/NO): YES